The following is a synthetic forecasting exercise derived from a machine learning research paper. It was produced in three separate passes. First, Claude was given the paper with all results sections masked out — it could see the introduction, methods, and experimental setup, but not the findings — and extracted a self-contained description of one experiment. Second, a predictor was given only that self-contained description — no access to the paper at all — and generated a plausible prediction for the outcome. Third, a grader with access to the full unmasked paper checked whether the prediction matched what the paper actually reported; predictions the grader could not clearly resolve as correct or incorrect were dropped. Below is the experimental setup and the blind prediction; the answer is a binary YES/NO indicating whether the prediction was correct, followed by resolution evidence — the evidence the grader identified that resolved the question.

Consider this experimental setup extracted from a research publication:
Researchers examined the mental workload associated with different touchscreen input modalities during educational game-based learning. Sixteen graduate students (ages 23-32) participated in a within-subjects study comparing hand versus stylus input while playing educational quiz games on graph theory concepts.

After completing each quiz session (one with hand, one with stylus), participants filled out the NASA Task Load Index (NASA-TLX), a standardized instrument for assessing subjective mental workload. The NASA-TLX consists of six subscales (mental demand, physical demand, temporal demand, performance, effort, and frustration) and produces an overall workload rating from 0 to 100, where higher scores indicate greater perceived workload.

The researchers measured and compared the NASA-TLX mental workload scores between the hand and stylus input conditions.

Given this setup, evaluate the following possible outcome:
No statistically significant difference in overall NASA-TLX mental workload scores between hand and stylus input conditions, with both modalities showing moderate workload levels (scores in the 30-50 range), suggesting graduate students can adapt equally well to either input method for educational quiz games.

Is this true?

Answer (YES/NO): NO